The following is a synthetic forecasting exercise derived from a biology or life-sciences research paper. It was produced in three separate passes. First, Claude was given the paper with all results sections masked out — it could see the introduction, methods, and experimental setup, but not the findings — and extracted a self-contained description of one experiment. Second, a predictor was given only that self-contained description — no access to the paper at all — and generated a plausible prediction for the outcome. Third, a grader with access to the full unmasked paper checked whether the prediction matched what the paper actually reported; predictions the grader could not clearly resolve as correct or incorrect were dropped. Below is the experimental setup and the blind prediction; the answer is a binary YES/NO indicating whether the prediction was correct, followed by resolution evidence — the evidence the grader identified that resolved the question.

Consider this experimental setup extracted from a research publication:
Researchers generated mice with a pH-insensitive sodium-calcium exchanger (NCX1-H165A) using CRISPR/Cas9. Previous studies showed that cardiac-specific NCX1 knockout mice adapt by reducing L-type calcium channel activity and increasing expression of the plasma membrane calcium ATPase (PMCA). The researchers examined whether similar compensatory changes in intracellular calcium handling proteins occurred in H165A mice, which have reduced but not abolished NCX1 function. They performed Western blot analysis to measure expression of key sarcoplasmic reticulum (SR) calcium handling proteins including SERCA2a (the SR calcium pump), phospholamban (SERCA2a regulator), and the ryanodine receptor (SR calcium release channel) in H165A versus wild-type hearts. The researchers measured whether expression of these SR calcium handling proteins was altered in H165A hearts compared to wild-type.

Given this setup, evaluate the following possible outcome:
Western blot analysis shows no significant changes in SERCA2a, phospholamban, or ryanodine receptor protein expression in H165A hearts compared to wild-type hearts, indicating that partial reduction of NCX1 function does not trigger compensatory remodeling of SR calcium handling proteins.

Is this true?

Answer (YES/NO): YES